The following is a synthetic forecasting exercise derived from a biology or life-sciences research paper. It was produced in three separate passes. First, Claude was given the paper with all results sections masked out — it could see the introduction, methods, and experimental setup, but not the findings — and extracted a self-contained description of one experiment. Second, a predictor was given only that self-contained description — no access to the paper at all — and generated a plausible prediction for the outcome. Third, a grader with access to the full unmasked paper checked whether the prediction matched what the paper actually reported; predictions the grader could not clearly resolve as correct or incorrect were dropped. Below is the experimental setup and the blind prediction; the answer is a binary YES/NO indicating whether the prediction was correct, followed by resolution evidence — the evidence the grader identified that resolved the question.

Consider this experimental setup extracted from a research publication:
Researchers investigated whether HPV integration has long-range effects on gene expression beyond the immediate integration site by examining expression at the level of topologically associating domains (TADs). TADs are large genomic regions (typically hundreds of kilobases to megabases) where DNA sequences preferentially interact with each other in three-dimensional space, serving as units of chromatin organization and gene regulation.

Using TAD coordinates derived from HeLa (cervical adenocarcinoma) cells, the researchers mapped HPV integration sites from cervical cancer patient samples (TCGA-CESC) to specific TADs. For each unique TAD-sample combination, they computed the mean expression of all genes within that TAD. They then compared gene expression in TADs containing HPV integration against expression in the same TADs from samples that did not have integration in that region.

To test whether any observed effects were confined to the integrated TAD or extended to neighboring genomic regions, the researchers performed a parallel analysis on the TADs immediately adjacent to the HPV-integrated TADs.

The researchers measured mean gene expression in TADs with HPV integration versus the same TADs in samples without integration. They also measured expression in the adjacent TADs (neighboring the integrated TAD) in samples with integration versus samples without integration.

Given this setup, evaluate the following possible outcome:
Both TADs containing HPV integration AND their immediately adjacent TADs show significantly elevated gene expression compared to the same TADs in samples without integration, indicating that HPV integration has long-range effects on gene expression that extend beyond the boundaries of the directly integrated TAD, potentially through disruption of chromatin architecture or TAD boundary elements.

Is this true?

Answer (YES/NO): NO